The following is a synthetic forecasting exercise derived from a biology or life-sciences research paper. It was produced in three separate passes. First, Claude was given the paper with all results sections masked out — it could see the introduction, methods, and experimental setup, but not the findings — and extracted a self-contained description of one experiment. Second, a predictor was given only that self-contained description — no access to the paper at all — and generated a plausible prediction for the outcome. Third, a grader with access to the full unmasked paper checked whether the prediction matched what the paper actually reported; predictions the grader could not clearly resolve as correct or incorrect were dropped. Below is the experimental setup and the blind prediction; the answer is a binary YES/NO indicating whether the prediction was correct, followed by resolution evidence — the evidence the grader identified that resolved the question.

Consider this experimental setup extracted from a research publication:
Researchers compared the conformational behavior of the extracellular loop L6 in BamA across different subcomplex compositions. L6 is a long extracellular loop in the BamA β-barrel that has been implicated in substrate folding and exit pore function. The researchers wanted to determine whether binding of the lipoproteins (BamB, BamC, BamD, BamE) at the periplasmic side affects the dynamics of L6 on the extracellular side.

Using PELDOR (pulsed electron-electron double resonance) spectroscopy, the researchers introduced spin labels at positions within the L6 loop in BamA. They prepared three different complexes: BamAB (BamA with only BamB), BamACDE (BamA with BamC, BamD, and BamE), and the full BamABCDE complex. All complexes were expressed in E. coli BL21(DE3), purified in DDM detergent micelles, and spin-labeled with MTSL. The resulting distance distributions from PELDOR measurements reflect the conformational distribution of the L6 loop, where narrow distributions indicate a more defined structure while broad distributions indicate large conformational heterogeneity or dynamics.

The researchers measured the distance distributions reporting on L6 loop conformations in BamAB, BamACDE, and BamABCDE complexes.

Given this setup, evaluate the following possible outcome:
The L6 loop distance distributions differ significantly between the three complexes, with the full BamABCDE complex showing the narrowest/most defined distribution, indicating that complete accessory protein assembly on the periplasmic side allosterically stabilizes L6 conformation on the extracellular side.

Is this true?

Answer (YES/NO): NO